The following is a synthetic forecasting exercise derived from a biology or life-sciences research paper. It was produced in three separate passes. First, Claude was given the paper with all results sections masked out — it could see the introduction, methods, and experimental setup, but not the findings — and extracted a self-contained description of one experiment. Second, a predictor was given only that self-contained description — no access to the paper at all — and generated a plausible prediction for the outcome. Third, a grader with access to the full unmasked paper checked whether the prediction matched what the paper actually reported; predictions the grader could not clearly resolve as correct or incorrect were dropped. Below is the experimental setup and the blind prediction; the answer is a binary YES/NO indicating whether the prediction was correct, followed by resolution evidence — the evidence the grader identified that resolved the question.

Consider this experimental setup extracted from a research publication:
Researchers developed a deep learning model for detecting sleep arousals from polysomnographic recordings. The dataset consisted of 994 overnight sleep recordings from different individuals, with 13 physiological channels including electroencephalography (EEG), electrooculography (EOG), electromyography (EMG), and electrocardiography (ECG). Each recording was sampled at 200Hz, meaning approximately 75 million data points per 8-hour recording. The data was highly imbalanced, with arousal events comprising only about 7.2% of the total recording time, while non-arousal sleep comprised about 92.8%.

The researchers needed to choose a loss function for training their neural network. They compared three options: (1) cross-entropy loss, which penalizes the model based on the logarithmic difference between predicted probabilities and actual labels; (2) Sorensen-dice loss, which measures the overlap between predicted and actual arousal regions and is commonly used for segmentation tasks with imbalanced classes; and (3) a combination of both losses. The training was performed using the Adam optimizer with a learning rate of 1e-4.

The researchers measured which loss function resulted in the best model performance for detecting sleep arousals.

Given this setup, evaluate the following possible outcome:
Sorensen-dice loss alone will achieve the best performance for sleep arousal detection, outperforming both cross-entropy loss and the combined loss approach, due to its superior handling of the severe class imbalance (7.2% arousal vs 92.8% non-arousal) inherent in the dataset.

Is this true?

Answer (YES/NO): NO